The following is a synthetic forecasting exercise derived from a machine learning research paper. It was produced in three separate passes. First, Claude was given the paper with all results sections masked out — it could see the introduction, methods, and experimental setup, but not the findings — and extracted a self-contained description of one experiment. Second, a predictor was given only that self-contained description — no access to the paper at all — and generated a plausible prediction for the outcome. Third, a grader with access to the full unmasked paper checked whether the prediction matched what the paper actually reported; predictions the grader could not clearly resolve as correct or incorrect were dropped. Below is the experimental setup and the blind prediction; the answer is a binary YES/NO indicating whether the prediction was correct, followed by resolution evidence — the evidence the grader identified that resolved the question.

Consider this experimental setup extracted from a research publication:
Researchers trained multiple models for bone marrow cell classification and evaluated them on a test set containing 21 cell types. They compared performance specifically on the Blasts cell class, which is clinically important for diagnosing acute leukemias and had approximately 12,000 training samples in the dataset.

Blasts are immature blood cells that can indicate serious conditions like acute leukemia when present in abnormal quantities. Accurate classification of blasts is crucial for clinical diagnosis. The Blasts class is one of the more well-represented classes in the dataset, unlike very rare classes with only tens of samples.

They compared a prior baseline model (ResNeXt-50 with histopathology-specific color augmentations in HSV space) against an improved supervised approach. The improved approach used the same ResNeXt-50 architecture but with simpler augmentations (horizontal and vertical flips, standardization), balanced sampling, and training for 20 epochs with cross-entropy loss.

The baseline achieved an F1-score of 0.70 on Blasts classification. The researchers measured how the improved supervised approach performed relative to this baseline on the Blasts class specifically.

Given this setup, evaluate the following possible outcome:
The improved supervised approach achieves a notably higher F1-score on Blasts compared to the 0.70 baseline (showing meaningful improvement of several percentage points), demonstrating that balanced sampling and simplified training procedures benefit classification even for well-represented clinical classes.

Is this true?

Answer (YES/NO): NO